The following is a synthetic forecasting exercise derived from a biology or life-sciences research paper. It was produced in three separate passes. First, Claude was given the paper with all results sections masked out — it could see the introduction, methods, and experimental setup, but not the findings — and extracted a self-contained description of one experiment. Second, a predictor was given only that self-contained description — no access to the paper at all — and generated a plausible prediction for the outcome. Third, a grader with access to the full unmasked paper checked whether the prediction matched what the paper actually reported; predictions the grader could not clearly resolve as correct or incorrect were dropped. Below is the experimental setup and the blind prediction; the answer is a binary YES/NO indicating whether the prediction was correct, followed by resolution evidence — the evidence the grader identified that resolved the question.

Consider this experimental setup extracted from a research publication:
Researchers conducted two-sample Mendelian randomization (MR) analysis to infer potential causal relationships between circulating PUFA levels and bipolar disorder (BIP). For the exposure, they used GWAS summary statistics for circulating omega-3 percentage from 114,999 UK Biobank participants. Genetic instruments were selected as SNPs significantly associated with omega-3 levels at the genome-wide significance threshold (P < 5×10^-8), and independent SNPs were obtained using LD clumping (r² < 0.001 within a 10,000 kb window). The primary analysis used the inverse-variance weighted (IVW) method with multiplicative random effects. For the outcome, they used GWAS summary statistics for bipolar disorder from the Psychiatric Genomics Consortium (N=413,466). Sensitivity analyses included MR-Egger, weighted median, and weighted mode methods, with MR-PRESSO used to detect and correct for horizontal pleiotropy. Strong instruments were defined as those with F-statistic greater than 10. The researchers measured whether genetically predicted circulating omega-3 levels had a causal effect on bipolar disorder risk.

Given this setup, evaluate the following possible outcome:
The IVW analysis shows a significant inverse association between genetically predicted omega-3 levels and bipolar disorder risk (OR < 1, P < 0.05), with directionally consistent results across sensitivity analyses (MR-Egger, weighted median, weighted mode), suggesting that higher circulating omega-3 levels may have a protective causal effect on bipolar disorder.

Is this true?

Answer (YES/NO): NO